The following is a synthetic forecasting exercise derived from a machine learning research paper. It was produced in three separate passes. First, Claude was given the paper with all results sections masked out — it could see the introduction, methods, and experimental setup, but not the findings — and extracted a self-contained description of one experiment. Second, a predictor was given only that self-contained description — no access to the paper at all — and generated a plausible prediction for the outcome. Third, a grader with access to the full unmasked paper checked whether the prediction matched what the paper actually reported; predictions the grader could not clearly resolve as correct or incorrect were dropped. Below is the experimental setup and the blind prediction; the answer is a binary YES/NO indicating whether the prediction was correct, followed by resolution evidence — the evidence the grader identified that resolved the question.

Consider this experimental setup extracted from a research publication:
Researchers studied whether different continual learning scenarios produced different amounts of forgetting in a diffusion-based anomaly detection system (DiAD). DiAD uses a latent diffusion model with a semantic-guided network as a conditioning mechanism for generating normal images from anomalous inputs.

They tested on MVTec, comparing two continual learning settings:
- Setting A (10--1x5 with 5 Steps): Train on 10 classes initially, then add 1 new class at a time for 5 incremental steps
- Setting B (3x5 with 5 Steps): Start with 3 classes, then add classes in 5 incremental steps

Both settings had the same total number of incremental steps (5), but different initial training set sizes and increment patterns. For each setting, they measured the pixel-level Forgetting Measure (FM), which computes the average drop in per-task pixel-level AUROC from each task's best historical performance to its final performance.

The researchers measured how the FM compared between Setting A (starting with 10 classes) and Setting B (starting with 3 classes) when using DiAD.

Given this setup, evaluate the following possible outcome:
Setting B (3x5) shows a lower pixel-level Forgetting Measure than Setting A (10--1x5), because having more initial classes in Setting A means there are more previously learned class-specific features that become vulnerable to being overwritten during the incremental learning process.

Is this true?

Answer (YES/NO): NO